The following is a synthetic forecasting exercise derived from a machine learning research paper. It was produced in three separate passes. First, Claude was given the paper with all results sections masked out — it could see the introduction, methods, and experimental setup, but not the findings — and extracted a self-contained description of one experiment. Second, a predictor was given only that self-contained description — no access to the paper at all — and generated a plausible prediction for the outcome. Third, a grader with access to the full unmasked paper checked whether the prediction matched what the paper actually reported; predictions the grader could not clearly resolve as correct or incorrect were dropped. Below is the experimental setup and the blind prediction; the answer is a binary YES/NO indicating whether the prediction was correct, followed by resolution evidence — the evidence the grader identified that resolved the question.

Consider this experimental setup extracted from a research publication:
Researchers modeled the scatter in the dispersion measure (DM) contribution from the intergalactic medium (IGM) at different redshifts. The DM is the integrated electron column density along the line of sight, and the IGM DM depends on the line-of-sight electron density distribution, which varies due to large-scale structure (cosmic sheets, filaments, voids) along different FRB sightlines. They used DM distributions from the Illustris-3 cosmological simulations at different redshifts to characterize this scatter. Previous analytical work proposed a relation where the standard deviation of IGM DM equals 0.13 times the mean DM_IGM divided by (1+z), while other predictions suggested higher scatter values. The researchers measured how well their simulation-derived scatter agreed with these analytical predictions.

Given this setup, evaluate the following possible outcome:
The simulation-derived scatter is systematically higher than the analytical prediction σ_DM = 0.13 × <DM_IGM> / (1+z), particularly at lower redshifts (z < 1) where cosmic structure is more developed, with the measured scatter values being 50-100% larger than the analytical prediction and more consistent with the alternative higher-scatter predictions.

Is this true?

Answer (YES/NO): NO